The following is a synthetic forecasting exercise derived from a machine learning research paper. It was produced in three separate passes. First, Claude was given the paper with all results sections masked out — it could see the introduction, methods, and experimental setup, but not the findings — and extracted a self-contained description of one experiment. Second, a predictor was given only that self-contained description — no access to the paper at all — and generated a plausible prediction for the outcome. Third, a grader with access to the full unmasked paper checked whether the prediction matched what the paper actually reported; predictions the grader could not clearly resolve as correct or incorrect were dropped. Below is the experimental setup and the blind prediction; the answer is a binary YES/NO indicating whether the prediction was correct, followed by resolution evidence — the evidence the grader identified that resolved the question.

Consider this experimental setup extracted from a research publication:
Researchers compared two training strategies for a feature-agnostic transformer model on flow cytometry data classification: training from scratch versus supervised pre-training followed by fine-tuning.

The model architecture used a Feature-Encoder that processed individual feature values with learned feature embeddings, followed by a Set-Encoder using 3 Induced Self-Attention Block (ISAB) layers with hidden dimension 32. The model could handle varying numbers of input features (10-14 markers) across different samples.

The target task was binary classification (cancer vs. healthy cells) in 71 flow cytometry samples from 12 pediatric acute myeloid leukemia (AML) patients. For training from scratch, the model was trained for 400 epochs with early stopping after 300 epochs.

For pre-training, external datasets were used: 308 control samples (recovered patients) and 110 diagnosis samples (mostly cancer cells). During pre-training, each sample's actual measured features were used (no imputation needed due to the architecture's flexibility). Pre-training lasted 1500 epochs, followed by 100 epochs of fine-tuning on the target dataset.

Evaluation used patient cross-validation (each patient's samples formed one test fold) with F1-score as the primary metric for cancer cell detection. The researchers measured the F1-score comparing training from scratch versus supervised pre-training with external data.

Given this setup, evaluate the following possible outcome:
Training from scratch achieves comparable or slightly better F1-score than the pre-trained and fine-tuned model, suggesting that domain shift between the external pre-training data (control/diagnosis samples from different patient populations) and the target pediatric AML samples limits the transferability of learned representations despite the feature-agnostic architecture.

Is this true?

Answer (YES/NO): NO